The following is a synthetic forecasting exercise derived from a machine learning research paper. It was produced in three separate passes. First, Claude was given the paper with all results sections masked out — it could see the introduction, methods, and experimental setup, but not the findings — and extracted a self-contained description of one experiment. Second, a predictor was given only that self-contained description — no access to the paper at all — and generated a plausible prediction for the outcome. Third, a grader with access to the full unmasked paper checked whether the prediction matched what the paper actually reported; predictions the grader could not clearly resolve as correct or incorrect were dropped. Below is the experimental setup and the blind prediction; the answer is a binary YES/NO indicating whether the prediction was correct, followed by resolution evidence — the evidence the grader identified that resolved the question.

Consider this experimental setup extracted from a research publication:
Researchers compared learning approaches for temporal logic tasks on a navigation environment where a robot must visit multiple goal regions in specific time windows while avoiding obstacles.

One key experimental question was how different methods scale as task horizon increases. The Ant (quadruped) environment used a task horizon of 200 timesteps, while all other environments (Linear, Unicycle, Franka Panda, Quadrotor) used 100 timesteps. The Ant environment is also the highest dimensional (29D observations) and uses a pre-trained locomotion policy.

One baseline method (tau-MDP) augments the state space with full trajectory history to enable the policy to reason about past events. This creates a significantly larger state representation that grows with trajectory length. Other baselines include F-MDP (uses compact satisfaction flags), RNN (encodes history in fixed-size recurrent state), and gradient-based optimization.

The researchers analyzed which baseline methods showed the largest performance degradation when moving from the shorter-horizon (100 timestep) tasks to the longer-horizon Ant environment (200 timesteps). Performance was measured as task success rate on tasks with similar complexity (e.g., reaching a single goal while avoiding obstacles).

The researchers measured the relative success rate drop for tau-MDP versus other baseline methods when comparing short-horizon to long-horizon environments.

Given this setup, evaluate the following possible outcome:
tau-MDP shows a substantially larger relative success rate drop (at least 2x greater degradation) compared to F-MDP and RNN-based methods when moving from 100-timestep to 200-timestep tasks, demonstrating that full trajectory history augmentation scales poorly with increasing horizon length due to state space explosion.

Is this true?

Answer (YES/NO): NO